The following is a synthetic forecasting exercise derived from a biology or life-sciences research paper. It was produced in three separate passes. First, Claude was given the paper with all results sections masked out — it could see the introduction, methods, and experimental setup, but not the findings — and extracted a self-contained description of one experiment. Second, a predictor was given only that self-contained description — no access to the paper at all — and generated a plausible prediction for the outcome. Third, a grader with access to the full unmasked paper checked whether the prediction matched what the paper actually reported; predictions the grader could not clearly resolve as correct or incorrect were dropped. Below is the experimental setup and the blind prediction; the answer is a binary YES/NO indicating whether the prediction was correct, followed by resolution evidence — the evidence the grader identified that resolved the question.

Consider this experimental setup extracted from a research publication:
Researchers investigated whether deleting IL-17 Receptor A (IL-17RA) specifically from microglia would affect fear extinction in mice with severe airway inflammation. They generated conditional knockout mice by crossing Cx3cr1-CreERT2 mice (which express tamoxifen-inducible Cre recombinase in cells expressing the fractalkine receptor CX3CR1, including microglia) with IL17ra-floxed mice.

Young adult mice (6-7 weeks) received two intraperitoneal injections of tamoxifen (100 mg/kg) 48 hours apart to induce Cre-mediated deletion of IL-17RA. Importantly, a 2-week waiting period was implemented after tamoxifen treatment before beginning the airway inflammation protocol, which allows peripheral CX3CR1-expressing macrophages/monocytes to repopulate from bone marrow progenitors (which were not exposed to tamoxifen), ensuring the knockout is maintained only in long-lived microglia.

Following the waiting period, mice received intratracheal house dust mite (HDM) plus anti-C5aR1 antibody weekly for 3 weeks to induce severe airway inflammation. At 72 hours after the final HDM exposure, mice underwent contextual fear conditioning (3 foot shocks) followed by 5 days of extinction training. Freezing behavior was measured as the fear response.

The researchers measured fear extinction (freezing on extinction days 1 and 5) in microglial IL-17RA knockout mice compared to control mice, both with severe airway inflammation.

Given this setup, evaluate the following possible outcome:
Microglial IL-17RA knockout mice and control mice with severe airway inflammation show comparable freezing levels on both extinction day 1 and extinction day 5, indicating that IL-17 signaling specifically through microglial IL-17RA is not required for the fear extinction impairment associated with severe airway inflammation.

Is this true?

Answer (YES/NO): NO